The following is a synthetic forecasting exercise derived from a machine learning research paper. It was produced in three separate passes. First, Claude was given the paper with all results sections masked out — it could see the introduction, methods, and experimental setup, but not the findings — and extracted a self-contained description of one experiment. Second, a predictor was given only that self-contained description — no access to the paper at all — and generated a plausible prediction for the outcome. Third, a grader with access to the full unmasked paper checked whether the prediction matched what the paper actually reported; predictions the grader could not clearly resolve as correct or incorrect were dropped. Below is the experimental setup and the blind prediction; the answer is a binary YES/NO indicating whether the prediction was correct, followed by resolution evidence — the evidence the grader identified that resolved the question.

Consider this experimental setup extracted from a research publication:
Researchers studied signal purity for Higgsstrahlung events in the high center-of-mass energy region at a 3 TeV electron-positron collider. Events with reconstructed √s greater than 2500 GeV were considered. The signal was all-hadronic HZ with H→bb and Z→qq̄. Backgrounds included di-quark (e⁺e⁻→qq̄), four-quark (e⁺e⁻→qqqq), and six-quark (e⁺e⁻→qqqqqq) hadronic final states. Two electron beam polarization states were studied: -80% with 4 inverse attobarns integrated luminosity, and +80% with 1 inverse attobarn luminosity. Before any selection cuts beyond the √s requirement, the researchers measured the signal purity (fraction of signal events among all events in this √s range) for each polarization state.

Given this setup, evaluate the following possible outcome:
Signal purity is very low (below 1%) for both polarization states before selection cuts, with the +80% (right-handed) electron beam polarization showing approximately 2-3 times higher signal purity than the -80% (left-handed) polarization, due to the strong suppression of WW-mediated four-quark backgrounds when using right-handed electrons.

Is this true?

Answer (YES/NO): NO